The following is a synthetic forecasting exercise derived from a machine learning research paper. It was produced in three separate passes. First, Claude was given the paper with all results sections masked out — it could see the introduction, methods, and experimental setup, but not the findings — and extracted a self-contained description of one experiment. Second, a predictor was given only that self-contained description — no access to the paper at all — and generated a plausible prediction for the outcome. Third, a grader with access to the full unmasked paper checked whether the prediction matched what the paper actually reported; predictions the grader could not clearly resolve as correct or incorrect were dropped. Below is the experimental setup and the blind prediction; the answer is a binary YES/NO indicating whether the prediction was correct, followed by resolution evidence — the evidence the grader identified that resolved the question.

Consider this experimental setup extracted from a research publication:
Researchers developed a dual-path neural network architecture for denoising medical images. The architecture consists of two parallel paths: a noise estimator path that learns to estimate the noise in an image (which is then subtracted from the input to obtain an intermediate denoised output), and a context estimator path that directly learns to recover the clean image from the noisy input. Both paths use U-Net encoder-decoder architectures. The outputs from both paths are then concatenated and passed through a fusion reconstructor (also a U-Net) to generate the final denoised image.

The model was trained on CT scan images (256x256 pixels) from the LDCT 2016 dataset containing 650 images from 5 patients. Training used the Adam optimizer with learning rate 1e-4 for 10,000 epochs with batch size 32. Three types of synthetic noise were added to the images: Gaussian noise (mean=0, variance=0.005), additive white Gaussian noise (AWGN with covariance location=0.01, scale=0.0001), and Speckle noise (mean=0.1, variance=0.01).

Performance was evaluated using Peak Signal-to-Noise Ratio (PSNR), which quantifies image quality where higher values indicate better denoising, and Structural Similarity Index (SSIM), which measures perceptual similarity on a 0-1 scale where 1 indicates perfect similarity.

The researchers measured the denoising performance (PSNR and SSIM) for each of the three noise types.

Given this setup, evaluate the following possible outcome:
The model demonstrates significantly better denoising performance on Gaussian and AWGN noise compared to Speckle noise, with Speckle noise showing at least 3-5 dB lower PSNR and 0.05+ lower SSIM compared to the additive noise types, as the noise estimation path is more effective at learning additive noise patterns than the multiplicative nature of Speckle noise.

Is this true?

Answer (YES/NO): NO